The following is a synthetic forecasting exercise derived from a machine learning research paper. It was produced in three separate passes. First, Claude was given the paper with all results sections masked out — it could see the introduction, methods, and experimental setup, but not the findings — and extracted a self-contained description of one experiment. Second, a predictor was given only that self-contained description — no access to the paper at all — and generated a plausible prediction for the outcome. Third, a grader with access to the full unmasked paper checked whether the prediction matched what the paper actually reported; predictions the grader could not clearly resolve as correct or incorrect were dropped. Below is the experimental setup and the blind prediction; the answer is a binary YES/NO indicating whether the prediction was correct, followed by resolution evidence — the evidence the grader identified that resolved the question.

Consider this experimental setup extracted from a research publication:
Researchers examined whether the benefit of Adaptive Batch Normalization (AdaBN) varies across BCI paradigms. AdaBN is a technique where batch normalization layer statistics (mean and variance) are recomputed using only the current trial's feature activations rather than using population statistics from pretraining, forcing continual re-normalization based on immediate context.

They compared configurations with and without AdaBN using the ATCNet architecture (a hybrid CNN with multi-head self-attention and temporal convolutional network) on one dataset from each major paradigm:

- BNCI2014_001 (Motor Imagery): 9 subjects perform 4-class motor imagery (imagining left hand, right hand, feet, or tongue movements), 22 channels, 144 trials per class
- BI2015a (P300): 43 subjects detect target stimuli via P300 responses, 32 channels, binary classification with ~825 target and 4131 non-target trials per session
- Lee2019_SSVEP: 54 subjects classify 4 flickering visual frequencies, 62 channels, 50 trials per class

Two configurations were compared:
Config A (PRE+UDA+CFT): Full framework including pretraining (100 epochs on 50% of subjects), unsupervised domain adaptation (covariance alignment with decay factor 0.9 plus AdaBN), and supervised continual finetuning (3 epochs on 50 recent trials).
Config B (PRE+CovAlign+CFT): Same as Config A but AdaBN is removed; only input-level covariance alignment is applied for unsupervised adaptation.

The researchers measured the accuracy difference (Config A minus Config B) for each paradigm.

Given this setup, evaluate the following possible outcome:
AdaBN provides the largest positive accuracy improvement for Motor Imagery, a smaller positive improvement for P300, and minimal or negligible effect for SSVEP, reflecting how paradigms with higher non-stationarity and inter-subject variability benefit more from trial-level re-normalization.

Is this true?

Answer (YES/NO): NO